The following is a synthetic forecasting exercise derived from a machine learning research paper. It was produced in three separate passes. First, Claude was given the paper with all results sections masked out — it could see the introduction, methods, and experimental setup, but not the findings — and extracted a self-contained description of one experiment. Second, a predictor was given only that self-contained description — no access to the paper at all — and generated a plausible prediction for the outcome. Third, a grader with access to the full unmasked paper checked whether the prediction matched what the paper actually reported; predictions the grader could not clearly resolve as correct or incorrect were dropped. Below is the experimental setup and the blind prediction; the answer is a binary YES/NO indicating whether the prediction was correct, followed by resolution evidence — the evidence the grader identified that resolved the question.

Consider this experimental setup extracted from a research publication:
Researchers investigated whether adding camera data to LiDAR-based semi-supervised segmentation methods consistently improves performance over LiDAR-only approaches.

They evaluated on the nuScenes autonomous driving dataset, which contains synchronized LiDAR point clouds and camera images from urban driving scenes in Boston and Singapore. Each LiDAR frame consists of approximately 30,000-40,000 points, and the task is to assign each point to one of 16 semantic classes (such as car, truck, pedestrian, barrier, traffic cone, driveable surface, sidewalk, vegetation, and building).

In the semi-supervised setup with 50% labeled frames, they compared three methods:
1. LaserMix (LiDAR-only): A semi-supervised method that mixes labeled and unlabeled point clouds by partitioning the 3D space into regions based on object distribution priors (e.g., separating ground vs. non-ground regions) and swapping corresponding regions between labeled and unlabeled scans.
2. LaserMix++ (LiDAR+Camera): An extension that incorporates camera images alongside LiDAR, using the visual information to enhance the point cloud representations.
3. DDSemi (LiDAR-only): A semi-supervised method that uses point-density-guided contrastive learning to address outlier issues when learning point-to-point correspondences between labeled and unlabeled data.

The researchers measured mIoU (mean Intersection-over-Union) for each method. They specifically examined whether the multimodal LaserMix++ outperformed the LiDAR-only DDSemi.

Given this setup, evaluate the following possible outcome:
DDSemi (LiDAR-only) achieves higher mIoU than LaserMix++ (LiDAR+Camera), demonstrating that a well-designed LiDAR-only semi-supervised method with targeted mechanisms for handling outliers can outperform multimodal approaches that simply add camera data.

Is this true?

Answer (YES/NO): YES